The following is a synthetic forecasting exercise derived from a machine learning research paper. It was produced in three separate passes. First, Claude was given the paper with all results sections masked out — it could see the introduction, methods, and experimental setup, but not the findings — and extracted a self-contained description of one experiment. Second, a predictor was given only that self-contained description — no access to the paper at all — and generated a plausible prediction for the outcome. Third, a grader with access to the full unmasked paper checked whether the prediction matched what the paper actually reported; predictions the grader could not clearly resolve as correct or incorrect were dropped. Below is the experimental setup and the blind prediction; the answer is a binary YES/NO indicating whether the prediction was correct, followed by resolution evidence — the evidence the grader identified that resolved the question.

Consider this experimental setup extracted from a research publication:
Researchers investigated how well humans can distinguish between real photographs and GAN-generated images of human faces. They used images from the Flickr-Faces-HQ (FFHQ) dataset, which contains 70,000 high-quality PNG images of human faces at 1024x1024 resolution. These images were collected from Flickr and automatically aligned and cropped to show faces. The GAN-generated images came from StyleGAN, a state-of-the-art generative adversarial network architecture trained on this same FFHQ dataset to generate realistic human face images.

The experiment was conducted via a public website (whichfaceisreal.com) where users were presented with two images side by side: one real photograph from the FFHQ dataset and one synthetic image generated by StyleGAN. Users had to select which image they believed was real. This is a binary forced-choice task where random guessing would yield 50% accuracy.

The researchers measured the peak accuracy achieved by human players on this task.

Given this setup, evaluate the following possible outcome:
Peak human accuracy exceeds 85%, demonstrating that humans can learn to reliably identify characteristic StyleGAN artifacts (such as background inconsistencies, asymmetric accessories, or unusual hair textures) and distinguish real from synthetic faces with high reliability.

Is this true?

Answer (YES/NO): NO